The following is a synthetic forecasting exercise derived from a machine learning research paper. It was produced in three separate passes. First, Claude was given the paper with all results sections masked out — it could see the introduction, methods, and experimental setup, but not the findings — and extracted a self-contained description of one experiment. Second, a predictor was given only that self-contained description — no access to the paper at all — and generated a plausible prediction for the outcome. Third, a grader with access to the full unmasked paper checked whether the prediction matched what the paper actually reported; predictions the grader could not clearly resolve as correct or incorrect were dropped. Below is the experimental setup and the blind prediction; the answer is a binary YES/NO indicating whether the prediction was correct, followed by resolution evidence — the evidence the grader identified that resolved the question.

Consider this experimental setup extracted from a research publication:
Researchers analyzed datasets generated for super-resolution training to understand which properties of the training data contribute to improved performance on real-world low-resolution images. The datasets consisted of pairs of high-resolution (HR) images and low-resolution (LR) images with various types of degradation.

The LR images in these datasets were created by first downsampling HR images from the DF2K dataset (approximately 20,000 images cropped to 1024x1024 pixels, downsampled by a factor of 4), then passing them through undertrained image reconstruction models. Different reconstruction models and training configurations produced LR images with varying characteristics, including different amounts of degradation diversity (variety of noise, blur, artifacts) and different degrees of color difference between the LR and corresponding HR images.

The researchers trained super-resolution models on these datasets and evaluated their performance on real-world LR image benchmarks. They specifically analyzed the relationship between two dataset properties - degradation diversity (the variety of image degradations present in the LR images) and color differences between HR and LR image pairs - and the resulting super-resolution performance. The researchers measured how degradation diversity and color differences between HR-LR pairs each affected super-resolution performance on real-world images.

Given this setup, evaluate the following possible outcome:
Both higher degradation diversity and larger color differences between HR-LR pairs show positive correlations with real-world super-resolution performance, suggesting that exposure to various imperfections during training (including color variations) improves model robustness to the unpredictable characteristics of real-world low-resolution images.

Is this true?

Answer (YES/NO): NO